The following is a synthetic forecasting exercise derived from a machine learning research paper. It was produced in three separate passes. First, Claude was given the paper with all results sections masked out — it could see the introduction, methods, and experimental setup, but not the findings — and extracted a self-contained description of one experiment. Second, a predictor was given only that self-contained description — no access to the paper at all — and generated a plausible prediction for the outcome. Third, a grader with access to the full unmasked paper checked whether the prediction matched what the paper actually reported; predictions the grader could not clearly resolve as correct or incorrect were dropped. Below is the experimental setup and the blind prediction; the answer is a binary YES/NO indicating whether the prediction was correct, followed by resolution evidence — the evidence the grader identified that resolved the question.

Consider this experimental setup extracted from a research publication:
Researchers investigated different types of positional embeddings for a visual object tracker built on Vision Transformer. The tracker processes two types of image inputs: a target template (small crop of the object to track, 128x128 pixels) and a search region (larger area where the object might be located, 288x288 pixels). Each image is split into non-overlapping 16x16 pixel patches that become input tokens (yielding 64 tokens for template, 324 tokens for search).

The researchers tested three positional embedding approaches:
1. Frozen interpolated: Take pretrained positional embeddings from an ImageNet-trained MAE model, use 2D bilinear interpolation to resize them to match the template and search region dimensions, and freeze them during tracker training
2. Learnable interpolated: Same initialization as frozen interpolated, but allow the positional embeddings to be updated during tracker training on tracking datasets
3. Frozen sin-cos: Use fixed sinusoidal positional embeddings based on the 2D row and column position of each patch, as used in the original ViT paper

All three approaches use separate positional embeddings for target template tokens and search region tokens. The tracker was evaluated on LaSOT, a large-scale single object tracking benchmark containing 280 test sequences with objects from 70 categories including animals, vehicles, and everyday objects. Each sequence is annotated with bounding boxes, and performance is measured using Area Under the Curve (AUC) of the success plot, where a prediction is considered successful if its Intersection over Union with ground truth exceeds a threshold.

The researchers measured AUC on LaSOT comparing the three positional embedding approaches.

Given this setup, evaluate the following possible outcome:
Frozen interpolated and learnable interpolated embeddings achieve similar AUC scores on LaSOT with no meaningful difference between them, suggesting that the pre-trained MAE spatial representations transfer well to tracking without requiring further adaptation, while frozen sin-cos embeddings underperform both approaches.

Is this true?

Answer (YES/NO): NO